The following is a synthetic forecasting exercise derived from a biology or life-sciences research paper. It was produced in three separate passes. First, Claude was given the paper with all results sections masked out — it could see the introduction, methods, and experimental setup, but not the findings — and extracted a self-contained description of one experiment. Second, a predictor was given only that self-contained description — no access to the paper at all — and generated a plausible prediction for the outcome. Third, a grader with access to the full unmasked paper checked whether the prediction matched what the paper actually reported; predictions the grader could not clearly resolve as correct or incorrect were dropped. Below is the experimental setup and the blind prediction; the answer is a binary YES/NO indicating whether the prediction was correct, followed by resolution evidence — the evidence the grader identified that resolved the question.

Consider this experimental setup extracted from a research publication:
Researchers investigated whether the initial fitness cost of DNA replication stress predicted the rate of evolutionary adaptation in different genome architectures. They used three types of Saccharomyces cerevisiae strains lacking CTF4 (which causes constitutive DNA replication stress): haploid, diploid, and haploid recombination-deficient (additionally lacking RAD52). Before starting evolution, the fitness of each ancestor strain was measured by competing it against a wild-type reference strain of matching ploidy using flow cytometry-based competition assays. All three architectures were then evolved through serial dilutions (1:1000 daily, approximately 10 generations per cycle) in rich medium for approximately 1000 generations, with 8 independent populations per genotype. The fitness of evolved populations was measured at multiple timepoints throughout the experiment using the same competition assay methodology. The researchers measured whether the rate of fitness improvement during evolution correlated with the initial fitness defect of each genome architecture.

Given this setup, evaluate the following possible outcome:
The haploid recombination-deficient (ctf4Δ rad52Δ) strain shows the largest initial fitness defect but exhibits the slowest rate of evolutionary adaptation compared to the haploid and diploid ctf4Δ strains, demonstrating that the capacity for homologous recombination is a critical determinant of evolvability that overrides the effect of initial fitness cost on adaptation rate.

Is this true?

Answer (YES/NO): NO